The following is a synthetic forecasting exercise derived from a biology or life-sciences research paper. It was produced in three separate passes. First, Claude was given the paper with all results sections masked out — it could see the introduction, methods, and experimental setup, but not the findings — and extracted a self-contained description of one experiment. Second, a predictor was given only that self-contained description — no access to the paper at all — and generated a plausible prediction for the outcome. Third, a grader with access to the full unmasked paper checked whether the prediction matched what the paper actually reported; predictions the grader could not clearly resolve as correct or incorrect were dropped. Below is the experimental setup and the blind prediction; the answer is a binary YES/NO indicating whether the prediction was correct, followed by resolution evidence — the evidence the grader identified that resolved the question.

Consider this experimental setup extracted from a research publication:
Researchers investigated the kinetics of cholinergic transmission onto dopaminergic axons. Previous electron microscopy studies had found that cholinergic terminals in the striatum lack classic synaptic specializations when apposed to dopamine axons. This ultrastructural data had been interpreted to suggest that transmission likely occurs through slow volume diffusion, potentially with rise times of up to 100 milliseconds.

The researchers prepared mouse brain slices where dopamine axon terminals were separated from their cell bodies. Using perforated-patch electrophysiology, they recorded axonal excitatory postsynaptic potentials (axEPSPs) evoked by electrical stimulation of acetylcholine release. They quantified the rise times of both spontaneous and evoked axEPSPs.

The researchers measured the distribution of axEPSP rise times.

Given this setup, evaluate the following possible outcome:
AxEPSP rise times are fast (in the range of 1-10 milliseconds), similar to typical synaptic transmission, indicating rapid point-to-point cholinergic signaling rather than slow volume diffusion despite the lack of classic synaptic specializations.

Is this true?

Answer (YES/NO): NO